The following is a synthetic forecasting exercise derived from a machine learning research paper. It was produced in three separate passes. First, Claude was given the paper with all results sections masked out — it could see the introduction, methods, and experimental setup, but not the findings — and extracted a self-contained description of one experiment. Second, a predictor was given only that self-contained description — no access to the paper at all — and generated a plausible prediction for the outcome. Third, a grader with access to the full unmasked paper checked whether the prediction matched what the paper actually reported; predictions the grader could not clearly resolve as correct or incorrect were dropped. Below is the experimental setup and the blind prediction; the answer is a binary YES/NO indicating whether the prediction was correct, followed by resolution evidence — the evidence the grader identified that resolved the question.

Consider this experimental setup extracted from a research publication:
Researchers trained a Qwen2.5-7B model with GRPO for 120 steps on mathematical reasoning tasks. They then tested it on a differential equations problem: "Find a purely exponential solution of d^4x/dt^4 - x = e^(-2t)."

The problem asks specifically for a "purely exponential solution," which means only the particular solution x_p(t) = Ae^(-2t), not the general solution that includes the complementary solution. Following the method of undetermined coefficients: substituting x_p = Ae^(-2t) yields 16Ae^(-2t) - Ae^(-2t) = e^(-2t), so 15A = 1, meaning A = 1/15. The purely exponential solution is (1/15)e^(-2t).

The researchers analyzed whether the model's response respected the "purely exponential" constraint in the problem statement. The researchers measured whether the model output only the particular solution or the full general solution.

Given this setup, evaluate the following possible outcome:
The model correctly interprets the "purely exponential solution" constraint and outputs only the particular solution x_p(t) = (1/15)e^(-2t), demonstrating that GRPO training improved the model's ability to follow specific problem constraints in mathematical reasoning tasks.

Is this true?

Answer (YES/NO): NO